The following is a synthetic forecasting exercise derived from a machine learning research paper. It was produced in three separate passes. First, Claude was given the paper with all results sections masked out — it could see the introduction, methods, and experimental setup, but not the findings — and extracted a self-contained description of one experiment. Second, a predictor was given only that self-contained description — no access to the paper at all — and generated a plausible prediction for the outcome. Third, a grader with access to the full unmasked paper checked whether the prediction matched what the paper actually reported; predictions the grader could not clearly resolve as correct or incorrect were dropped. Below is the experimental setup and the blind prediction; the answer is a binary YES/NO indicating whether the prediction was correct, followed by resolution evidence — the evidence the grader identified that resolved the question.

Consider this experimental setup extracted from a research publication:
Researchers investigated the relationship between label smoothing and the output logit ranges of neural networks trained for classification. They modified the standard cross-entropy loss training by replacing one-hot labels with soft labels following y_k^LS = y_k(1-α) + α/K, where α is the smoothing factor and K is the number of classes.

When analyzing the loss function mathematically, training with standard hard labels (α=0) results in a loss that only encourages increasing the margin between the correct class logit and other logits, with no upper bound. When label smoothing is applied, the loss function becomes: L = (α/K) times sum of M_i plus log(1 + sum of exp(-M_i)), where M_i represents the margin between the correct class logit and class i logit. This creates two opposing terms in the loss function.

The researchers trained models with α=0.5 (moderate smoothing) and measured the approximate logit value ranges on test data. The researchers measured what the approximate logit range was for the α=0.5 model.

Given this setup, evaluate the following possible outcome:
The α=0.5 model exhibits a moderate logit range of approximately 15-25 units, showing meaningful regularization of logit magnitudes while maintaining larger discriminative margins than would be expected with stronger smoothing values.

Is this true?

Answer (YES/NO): NO